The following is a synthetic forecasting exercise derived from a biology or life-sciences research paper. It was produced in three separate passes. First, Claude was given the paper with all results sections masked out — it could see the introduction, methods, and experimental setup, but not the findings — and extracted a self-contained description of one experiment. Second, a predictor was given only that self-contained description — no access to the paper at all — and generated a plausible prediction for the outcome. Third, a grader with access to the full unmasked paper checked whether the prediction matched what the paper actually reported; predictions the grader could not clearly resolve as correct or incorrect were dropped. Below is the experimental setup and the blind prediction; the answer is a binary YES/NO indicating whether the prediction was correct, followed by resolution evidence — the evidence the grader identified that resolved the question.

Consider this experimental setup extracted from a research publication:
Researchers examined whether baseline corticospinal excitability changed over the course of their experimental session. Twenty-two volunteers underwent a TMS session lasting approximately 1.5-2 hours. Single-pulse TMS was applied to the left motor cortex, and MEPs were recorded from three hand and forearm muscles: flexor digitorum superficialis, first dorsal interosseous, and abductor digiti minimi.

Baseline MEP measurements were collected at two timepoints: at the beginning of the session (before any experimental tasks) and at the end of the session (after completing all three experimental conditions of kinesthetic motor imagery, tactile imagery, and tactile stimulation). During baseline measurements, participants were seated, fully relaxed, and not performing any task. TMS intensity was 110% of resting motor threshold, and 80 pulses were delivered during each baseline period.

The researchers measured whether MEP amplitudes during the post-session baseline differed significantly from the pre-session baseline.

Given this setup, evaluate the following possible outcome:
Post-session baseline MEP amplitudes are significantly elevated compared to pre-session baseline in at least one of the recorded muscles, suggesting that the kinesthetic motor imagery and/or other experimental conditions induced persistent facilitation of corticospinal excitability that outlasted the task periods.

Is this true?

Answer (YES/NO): YES